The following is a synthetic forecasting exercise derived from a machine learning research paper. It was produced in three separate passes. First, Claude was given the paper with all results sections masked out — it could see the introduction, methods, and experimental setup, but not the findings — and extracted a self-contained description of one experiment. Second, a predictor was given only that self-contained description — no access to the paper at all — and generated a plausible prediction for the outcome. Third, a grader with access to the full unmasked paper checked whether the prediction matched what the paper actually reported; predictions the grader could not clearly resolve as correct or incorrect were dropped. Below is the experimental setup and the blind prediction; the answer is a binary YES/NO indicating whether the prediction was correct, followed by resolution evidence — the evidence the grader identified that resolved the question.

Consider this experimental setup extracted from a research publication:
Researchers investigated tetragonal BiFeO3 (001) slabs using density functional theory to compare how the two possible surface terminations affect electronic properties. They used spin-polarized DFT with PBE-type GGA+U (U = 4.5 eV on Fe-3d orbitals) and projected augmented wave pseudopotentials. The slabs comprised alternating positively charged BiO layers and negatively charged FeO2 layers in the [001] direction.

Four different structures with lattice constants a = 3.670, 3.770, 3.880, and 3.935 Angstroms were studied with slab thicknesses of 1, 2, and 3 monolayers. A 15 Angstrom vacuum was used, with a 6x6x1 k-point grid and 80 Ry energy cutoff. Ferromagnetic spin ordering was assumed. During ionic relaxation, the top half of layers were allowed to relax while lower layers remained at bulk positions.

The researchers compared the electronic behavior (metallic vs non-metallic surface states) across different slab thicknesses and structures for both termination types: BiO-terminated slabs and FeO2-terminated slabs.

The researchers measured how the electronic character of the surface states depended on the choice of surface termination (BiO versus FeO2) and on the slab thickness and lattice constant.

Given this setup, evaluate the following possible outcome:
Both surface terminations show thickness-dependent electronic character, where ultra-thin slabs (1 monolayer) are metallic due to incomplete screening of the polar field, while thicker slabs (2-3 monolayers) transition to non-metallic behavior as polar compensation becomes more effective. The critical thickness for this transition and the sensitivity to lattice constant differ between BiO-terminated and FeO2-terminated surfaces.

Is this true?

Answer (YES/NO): NO